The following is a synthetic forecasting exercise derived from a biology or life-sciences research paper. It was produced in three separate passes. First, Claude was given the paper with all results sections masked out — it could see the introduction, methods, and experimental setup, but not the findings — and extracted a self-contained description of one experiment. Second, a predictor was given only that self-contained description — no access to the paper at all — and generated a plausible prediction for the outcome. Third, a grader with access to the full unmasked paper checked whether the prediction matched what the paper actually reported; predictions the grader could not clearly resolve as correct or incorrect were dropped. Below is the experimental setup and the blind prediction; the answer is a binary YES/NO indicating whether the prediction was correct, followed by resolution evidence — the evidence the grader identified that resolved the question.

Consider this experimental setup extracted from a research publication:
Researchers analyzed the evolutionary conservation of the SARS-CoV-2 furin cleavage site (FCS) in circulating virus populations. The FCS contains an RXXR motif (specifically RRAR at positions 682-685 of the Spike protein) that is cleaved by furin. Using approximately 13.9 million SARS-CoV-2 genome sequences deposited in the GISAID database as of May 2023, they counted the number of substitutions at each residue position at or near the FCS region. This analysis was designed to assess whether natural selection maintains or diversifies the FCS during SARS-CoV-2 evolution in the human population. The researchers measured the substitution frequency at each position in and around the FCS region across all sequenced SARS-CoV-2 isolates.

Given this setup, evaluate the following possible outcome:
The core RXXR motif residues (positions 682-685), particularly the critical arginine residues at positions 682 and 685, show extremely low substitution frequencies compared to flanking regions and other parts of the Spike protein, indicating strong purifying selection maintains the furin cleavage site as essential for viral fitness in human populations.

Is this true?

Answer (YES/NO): YES